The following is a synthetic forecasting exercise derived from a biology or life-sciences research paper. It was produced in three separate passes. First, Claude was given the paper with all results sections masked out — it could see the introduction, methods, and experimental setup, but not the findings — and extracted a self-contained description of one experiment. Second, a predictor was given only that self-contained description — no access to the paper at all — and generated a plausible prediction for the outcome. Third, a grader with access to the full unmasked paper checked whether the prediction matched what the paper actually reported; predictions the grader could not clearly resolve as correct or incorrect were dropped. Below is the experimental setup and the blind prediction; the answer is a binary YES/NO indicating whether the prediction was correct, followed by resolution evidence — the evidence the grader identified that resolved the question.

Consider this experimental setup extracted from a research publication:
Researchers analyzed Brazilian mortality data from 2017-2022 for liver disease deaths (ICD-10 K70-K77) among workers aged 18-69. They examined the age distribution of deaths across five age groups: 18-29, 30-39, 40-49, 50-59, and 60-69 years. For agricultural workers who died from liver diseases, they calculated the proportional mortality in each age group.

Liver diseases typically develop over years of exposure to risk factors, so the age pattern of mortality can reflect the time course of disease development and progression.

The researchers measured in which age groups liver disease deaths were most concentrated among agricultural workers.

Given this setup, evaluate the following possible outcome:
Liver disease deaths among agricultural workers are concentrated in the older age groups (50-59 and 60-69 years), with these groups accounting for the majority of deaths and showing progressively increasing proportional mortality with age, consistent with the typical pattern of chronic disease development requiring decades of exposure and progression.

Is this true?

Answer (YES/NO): NO